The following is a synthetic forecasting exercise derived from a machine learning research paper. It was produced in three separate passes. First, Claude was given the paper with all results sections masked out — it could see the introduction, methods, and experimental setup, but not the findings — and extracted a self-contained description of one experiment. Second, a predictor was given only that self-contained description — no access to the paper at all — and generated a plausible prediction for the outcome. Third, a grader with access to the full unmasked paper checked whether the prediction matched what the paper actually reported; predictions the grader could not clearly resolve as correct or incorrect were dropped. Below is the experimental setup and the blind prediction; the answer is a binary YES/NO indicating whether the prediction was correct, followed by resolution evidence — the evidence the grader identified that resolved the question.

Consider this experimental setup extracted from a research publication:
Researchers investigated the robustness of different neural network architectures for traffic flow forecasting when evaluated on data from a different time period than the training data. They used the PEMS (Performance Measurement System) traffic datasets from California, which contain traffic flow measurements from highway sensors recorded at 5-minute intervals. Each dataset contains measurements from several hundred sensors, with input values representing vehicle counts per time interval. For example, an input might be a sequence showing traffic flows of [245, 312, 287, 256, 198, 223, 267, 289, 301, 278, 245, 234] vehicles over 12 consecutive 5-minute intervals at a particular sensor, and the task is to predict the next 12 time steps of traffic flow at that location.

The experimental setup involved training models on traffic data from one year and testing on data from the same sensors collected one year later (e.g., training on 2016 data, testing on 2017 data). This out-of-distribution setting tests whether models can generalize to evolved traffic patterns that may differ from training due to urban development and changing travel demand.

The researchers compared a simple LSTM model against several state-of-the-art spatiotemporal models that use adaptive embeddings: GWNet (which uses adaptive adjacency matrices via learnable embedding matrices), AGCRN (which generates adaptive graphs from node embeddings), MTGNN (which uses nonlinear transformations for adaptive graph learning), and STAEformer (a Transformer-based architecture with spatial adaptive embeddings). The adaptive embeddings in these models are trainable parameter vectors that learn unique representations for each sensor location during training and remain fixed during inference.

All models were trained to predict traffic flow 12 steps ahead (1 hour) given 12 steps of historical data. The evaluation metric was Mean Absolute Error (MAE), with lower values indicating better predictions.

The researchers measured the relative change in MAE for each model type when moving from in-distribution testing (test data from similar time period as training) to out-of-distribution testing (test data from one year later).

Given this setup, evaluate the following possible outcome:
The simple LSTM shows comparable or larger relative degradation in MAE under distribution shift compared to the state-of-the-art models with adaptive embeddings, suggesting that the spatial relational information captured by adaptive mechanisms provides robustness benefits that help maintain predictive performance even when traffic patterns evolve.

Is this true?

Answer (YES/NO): NO